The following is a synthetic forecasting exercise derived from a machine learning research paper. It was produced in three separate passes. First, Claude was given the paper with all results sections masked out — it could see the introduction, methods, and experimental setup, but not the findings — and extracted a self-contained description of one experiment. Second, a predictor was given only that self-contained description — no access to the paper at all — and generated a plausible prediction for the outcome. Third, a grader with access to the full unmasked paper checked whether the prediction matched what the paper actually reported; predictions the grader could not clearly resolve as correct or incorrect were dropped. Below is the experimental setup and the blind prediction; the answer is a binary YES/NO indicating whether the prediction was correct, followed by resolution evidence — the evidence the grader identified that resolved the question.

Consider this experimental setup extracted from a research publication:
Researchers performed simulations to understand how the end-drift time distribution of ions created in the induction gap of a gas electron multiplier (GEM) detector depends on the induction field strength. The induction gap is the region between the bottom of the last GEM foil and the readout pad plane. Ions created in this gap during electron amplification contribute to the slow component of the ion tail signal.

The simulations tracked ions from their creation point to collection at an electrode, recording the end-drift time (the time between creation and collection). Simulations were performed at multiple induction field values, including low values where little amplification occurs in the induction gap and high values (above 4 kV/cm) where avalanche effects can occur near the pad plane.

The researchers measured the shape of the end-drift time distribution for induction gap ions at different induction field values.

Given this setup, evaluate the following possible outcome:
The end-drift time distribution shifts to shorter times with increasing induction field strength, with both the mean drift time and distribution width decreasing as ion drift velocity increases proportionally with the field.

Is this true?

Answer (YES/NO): NO